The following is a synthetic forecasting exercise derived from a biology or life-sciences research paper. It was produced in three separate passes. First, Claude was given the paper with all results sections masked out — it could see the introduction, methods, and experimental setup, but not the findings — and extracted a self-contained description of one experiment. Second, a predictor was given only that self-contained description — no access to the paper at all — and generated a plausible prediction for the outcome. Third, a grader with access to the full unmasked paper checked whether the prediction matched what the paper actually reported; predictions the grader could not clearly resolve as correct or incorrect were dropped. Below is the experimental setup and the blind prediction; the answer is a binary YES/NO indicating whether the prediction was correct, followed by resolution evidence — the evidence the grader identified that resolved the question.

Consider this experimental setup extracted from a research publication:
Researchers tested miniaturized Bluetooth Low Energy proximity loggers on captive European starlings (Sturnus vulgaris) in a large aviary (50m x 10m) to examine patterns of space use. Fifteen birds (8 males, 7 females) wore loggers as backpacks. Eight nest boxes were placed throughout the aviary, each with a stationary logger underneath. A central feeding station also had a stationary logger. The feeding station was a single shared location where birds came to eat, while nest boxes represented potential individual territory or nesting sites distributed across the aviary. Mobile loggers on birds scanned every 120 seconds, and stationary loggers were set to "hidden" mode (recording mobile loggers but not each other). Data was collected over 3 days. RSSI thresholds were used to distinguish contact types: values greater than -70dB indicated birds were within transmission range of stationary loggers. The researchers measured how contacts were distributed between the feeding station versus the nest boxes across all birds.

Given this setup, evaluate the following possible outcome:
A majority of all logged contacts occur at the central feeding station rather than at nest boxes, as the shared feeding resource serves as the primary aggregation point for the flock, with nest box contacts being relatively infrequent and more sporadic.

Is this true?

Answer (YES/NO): YES